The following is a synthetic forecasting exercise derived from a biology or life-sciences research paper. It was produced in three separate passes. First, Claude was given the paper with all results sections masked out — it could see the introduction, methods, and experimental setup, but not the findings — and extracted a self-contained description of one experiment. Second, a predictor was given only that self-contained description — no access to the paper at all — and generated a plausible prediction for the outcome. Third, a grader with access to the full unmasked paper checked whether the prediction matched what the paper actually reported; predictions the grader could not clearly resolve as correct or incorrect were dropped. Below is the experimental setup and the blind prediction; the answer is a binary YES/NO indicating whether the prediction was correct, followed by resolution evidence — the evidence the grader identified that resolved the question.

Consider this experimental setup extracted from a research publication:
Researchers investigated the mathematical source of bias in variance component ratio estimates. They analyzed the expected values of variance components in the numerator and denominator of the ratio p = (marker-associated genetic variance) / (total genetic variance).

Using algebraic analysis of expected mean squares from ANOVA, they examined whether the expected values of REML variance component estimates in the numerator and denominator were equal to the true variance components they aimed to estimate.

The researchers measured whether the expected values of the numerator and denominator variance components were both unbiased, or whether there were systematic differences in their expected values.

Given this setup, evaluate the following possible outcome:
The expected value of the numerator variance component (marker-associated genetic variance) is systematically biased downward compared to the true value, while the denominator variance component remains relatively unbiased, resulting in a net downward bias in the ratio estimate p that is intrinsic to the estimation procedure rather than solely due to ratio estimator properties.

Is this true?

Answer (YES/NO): NO